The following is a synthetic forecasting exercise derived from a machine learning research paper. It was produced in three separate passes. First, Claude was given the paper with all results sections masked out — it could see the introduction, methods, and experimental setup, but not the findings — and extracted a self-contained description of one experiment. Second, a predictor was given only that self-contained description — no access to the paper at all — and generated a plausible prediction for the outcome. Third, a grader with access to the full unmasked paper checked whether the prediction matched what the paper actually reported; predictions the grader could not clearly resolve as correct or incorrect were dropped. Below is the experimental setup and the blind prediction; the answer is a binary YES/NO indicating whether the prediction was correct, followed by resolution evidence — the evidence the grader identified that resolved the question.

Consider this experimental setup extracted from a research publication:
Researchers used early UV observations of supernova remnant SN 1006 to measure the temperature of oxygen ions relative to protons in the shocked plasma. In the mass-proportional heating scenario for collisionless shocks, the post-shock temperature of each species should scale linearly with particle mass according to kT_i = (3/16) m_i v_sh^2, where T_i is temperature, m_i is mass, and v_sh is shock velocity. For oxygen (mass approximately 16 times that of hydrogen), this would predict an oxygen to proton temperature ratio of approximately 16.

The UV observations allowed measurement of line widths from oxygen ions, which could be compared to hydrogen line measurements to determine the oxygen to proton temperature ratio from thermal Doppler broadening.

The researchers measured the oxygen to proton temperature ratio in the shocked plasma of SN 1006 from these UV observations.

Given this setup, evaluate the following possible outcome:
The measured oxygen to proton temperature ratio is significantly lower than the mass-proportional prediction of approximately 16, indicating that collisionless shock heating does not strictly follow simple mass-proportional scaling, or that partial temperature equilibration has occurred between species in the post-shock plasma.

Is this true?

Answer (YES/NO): YES